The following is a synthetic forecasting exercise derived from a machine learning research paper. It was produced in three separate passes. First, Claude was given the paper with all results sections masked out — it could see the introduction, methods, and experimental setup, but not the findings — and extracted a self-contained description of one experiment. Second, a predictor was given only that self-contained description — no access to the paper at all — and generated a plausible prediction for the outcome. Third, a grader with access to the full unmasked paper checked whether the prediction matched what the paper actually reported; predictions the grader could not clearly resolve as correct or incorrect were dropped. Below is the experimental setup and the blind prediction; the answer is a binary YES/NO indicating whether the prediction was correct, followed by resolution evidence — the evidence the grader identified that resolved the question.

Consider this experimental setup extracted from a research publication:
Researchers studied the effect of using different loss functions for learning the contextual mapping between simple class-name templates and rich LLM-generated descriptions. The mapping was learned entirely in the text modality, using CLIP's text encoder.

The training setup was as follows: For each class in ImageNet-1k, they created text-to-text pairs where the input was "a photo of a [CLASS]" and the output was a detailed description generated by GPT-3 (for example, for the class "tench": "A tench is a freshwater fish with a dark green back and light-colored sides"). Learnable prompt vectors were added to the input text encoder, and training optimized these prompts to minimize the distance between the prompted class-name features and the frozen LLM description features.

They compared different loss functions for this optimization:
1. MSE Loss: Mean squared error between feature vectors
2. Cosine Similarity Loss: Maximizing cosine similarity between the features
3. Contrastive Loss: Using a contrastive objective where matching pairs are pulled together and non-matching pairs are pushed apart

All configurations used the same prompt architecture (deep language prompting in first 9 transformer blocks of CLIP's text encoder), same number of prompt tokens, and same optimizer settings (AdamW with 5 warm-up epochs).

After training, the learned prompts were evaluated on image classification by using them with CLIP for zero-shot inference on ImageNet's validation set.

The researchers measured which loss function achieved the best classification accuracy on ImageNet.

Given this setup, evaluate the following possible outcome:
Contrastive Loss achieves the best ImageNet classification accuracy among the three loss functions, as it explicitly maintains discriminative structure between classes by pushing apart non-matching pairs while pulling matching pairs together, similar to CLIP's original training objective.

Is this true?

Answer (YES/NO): NO